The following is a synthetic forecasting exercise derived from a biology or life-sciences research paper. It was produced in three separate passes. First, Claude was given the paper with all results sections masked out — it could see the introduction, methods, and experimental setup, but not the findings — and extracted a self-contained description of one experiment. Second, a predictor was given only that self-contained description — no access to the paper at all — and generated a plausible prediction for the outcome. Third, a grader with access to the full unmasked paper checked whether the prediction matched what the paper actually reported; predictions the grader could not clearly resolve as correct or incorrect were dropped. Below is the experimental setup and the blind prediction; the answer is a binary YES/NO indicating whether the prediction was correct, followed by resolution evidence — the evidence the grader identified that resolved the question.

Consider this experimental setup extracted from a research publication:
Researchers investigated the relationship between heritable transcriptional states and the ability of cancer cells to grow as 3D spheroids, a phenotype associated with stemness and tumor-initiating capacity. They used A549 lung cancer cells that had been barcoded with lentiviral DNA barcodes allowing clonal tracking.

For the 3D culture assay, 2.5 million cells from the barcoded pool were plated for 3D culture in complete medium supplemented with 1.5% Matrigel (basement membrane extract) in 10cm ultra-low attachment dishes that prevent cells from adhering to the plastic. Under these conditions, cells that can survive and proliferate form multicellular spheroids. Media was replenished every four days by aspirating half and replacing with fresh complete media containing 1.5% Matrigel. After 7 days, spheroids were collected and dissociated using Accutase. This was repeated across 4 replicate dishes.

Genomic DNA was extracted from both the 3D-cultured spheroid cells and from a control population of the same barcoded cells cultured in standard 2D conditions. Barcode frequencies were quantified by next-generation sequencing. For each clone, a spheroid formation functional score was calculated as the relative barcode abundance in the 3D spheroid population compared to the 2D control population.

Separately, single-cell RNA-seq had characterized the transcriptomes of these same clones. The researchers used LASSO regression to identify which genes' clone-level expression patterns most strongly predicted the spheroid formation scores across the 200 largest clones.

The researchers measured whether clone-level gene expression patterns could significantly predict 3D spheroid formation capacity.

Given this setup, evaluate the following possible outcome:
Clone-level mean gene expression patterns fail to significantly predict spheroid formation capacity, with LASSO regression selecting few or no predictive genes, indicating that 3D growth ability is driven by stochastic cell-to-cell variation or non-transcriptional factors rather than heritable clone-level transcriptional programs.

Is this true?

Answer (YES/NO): NO